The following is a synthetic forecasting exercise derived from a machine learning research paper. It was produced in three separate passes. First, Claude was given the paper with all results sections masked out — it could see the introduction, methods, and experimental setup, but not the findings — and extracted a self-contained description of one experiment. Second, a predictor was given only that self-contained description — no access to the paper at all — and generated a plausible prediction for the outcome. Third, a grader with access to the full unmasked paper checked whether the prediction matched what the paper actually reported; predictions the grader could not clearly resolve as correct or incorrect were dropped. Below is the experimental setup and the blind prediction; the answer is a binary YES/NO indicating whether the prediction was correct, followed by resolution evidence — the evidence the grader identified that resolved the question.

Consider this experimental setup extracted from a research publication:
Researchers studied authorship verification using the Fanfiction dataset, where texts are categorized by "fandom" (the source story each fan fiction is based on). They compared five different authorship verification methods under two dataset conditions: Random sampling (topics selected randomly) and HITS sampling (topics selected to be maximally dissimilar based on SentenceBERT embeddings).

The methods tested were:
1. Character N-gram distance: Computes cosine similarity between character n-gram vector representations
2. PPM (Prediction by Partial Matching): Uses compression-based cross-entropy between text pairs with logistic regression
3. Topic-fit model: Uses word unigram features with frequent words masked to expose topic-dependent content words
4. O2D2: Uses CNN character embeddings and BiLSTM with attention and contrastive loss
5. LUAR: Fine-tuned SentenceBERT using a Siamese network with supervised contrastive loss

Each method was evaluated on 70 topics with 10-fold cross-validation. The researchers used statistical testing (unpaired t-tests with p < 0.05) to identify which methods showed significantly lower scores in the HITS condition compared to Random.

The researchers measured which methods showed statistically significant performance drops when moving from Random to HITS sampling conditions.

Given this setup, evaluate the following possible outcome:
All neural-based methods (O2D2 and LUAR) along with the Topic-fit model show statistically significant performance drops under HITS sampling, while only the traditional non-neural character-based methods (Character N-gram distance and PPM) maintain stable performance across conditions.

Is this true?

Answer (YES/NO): NO